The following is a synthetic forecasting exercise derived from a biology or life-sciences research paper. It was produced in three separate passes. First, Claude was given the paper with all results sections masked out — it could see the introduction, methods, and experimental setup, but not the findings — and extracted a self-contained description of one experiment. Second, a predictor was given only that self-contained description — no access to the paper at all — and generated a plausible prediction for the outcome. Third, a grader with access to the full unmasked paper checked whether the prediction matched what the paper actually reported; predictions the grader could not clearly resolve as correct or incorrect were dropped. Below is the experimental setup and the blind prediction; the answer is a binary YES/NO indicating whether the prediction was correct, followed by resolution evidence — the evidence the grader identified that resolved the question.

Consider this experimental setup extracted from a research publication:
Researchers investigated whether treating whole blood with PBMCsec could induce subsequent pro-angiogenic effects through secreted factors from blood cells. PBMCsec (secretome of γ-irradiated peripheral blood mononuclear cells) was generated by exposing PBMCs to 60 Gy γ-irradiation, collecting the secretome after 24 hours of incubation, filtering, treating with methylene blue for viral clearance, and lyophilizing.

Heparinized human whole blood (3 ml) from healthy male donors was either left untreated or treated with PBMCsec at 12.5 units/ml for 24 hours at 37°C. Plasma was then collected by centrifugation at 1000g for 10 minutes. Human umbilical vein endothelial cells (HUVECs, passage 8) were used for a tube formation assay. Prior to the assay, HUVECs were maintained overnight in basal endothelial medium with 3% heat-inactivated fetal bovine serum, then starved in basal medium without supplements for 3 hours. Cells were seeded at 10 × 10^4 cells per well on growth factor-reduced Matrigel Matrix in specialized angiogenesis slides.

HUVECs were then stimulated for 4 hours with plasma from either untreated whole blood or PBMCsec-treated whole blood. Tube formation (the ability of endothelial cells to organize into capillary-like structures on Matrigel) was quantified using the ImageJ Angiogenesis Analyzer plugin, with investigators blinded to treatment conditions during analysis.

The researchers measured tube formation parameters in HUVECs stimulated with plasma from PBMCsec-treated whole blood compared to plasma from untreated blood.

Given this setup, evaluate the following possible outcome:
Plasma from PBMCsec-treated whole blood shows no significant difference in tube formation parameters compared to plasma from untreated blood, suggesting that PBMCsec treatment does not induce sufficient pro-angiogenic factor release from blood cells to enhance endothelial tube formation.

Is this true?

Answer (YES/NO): NO